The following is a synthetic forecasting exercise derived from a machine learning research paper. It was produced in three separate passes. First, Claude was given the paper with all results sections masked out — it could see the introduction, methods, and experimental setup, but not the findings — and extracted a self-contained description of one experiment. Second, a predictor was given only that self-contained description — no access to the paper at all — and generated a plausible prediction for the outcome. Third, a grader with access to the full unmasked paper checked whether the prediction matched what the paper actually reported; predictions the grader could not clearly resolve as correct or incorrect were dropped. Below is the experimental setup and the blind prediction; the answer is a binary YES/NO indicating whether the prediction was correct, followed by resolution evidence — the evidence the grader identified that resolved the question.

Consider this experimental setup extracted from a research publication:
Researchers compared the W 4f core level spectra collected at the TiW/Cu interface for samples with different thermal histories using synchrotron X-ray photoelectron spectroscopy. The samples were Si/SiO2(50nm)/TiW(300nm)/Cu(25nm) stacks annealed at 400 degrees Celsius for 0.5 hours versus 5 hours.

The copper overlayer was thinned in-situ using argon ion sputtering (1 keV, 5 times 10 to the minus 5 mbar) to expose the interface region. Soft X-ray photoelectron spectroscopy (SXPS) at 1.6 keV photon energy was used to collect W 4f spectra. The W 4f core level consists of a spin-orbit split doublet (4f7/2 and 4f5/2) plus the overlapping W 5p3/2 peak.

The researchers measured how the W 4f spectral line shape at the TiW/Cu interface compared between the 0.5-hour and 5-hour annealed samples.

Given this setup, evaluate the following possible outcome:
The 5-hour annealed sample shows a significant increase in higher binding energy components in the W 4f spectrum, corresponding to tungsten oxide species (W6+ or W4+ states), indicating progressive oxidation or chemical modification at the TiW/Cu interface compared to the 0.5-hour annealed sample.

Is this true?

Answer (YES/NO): NO